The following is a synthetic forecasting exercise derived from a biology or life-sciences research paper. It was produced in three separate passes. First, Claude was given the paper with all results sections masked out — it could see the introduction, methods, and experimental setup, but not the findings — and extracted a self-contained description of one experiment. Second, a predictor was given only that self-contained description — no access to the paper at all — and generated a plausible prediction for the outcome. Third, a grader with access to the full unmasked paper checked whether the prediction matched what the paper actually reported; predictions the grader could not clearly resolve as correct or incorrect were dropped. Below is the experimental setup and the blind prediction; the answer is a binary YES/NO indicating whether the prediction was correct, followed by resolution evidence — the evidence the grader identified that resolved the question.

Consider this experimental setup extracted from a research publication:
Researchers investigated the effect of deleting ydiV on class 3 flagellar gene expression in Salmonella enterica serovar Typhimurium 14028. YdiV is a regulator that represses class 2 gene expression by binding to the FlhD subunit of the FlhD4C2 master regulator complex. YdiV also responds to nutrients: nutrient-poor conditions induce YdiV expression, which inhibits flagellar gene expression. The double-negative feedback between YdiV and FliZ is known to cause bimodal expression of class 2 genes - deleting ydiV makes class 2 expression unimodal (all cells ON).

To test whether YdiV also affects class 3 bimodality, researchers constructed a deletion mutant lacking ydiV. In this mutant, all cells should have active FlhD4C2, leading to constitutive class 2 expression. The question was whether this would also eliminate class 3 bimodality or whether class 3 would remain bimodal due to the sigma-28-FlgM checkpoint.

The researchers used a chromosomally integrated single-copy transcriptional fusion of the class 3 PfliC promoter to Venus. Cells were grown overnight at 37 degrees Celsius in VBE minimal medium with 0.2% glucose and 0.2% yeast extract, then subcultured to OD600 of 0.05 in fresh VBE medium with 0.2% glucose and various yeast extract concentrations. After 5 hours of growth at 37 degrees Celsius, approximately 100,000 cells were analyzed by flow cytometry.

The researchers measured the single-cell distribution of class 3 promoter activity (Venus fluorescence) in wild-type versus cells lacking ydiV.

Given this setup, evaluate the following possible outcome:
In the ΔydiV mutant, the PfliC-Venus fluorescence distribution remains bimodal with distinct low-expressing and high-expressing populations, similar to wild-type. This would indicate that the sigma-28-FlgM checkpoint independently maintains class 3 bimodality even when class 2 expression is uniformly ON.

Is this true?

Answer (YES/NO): NO